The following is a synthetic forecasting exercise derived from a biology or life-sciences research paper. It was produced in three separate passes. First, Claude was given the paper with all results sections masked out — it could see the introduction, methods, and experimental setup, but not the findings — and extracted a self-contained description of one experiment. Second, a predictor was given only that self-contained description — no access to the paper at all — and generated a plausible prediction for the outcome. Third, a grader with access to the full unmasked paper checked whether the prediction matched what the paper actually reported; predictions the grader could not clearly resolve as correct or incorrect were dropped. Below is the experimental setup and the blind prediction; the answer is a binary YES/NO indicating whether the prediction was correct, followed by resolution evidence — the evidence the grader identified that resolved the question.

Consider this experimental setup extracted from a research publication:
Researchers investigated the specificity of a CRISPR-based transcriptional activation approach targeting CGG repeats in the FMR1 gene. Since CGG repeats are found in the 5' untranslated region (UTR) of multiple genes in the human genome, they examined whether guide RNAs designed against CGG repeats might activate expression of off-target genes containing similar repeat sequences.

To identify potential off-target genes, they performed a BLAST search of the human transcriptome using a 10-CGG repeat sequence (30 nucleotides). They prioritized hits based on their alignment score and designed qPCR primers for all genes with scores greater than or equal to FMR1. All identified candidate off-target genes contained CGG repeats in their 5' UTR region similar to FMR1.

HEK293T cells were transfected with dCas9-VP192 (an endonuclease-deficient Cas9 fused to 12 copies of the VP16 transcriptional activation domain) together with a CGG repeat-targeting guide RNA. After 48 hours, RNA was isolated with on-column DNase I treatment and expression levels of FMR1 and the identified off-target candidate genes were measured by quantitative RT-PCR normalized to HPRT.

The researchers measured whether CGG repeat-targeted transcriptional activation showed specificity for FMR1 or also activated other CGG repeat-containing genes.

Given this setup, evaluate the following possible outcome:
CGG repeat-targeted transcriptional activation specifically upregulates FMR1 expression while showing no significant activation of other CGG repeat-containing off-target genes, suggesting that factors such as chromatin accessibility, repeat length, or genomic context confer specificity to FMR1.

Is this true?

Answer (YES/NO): NO